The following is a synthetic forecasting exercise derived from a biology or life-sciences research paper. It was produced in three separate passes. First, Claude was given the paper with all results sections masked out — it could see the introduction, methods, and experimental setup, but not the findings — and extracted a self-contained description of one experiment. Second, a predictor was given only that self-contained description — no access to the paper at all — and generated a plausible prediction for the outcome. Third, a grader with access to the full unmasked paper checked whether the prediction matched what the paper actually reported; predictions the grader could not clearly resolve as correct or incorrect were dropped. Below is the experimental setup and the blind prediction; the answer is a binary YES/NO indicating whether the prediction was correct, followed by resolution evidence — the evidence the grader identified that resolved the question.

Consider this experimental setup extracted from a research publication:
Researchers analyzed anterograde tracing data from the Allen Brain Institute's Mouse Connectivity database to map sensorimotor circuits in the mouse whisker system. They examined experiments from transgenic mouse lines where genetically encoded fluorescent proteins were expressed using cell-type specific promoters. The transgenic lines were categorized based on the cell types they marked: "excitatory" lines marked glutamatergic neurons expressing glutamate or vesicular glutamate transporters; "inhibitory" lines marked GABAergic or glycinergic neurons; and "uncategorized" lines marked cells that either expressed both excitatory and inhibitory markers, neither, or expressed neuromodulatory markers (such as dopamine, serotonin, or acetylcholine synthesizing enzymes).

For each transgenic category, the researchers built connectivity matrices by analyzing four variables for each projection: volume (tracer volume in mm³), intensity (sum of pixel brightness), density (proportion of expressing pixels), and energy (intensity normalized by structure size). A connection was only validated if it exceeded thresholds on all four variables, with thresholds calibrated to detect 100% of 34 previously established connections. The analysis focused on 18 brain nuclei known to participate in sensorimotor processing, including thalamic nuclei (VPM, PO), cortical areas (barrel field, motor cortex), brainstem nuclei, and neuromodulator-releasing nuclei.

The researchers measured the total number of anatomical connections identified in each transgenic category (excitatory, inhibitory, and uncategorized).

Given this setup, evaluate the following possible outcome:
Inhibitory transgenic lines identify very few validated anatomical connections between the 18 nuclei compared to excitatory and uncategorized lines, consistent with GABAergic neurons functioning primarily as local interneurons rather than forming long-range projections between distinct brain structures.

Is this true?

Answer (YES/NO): NO